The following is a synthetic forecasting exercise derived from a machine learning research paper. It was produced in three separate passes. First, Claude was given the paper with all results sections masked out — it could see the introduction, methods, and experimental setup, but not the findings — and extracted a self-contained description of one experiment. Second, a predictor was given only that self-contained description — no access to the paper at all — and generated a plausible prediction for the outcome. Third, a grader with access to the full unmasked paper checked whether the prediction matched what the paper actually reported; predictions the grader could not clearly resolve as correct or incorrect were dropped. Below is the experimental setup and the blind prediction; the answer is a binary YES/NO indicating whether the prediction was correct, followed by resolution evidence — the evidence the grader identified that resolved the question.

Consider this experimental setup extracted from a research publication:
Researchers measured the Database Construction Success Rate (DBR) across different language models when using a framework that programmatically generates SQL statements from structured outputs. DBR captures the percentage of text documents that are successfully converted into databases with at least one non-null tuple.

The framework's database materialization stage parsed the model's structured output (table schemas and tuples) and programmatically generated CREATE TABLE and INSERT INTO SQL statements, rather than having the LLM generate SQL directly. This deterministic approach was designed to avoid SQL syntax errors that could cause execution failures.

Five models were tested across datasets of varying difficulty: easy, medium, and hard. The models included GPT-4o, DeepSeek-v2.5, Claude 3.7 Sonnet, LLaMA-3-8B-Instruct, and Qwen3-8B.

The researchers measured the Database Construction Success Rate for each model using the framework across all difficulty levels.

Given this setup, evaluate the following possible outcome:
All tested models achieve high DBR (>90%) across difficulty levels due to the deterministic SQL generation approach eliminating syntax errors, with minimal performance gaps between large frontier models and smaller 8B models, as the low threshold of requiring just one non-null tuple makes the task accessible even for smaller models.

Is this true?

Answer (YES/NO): YES